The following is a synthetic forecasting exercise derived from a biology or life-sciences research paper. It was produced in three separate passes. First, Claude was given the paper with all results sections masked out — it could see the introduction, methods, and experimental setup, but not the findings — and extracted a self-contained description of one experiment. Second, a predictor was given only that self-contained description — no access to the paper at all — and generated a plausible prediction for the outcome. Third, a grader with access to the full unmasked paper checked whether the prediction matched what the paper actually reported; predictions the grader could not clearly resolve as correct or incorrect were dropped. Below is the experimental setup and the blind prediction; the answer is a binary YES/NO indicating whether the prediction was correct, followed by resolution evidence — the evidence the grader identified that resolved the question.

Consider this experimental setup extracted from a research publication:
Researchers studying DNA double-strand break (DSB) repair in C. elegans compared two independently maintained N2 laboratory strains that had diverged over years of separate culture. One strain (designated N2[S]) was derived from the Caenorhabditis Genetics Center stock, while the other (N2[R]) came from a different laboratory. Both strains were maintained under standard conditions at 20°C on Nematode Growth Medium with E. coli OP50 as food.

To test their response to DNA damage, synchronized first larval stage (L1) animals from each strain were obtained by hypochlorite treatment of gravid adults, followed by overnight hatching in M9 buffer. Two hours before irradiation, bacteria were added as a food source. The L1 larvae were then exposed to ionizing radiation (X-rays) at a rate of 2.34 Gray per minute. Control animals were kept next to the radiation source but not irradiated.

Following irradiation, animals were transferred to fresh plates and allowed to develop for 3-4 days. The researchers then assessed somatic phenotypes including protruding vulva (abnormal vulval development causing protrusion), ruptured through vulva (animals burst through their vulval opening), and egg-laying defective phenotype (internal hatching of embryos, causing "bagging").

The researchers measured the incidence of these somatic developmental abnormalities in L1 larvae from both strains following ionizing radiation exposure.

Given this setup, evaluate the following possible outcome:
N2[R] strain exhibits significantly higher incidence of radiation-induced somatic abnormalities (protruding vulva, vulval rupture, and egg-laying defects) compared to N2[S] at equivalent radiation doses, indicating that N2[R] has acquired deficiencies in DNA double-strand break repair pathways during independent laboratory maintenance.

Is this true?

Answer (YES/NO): NO